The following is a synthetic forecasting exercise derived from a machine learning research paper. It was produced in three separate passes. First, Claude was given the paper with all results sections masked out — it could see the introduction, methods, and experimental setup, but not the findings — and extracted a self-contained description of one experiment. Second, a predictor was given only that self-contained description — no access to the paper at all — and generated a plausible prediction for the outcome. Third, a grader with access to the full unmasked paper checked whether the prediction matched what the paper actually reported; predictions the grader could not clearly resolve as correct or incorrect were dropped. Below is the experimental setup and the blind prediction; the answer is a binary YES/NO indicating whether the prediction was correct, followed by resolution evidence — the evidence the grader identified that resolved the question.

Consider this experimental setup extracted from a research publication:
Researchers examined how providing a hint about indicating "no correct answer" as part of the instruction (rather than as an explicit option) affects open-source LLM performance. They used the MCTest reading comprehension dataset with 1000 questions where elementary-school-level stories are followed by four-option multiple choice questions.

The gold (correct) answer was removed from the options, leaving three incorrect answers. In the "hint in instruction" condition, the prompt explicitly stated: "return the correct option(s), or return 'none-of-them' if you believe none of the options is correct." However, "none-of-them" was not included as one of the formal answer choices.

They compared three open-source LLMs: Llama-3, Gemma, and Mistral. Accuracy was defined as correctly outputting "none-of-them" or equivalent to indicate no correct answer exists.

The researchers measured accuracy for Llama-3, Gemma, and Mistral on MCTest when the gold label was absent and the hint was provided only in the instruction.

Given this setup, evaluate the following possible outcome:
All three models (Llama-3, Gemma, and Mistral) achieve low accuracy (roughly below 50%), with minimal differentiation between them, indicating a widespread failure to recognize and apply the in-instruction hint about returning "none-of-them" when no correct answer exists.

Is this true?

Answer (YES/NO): NO